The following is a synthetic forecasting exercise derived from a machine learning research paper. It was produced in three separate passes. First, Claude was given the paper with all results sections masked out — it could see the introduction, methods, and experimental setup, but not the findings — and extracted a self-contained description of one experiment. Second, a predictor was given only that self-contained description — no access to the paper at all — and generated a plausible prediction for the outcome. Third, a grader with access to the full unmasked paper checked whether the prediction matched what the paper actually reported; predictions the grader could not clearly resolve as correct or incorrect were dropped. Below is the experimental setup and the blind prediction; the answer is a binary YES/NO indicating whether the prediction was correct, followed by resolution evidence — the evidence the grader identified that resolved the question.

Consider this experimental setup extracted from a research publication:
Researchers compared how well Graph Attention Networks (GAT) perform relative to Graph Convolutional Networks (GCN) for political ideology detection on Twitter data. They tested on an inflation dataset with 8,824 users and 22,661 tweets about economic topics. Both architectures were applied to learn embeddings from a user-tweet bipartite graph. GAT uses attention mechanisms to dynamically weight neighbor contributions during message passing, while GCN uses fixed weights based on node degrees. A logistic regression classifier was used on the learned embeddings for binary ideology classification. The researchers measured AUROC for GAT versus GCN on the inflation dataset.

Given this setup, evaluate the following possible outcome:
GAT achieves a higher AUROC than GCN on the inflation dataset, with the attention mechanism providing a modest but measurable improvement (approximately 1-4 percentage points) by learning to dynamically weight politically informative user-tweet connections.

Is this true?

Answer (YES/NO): NO